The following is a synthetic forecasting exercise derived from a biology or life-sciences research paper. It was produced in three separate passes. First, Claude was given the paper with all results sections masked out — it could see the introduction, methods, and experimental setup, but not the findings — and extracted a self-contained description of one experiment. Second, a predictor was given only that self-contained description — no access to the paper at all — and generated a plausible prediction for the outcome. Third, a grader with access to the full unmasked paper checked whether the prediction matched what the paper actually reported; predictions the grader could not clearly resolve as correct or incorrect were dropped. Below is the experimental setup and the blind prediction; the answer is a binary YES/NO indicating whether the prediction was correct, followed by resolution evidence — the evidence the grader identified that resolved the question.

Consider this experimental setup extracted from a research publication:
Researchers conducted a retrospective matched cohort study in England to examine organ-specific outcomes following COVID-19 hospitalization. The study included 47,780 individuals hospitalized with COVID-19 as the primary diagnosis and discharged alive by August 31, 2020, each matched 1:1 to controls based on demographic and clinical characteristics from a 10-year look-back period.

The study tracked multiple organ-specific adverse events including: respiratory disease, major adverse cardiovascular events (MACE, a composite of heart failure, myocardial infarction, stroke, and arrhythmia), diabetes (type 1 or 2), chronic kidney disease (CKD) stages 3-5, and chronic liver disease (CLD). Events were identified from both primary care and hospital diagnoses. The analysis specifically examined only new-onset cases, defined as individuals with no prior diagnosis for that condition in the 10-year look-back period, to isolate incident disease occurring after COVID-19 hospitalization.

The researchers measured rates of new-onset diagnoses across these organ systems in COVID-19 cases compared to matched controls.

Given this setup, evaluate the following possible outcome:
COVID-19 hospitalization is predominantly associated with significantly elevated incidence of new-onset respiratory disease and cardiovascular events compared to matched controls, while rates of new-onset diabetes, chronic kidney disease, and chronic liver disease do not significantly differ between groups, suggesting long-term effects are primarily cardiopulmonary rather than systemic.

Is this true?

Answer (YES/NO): NO